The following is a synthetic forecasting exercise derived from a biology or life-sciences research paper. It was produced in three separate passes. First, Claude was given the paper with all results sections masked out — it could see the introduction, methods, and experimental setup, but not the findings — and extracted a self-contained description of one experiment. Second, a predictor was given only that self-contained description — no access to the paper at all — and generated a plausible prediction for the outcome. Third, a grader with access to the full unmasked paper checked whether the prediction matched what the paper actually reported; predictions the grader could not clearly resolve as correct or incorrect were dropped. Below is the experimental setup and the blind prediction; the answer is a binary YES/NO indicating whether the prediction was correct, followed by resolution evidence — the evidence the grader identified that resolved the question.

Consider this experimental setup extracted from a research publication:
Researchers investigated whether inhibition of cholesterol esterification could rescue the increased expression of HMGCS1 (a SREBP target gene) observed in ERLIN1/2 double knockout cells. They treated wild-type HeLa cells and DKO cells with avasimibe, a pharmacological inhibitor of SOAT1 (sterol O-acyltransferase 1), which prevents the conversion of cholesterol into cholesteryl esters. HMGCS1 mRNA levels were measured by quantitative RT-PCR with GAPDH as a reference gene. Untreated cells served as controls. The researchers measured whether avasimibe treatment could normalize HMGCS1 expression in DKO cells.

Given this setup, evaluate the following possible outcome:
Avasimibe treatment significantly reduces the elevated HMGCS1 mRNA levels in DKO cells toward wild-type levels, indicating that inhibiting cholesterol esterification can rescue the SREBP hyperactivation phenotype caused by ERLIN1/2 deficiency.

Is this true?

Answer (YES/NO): YES